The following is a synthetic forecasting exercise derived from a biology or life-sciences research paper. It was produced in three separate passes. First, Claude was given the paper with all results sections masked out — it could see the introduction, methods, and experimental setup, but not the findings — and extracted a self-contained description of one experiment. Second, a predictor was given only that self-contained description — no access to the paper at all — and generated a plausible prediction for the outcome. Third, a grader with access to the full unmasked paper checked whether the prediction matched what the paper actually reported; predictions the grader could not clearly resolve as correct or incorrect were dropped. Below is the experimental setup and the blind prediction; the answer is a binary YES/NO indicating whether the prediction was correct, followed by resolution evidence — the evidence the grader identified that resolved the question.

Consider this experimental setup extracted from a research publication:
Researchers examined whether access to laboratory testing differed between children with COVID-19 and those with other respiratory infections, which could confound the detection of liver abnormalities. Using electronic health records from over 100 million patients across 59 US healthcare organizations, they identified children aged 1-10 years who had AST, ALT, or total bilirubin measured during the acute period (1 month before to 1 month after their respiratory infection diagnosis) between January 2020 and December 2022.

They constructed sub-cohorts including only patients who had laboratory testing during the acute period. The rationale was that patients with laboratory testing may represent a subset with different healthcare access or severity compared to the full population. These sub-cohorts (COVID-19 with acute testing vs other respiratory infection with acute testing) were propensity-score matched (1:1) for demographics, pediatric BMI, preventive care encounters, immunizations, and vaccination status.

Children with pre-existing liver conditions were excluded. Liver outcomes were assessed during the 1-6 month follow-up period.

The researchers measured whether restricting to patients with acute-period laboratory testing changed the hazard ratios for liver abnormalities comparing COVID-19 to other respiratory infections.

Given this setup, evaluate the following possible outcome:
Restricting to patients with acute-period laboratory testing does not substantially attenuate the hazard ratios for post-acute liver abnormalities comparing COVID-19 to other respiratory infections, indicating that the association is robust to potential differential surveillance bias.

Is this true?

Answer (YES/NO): YES